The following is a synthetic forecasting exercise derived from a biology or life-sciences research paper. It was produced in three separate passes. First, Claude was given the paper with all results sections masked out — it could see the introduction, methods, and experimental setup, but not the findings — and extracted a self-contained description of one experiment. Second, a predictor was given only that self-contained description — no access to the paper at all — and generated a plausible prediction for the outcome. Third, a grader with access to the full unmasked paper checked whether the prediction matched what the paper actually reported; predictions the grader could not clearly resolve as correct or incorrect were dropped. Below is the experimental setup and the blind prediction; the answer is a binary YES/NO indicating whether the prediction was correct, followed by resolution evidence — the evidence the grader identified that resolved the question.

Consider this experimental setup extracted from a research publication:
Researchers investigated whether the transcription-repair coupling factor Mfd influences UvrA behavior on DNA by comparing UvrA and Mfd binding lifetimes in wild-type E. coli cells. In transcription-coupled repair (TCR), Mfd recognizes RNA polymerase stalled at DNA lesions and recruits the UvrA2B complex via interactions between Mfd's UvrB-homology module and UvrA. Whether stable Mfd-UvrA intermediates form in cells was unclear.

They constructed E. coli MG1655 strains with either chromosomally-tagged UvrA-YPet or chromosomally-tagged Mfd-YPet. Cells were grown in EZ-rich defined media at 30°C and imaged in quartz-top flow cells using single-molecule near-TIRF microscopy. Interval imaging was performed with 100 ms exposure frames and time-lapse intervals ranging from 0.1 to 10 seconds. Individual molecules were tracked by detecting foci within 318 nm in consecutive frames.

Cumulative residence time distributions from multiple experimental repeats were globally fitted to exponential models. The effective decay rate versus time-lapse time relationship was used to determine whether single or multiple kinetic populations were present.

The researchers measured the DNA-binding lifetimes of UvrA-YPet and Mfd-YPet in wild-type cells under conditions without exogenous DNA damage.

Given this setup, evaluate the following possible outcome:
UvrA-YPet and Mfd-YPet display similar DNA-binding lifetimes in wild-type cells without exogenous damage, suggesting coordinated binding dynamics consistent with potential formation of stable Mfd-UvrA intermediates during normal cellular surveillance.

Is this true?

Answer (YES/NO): NO